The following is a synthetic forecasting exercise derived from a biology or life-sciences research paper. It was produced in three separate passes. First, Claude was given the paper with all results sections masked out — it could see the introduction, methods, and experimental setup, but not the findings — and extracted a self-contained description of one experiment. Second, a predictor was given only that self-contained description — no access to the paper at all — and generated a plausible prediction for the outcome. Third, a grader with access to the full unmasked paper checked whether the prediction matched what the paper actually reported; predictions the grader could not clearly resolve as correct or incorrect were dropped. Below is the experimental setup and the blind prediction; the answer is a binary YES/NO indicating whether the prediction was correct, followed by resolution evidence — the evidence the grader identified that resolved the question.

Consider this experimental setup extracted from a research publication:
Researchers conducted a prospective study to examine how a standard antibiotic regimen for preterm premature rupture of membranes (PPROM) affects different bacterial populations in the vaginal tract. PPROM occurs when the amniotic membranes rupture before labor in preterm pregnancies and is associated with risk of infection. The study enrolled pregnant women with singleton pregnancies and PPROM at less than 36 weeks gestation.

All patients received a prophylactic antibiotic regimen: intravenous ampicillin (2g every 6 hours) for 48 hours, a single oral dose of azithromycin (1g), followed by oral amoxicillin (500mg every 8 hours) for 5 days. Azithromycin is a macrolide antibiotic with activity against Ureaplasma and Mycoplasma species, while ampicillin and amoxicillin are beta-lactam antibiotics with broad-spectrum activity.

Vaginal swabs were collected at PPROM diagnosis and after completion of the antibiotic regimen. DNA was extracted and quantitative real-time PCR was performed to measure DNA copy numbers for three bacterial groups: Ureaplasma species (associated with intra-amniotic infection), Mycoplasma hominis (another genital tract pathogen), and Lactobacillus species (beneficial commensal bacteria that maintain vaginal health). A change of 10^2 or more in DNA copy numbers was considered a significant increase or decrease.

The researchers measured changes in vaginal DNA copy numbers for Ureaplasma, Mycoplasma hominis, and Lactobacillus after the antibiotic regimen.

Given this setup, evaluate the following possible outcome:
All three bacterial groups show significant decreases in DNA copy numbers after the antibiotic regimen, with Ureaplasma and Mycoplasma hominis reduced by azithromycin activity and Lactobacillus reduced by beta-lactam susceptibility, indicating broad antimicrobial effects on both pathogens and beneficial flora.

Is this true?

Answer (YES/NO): NO